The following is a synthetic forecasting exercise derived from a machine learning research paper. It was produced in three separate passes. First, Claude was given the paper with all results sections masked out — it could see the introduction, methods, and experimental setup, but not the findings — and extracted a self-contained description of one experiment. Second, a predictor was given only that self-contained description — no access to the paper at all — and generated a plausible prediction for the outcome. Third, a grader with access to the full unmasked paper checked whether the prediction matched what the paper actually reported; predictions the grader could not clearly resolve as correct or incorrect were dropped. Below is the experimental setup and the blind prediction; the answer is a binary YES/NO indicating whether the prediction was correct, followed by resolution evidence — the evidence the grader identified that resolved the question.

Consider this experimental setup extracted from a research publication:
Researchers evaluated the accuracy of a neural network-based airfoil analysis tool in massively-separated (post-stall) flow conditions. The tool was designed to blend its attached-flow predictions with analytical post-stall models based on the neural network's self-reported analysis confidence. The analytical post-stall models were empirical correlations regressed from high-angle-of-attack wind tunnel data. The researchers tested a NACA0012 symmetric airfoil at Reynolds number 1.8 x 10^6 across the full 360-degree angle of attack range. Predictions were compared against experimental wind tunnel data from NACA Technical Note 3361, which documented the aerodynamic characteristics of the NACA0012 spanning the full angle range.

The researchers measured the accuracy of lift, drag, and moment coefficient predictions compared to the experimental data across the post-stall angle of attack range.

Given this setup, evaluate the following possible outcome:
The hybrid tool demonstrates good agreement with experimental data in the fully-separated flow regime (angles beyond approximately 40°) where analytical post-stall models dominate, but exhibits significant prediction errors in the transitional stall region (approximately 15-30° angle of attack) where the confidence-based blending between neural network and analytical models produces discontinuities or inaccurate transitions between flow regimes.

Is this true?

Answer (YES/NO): NO